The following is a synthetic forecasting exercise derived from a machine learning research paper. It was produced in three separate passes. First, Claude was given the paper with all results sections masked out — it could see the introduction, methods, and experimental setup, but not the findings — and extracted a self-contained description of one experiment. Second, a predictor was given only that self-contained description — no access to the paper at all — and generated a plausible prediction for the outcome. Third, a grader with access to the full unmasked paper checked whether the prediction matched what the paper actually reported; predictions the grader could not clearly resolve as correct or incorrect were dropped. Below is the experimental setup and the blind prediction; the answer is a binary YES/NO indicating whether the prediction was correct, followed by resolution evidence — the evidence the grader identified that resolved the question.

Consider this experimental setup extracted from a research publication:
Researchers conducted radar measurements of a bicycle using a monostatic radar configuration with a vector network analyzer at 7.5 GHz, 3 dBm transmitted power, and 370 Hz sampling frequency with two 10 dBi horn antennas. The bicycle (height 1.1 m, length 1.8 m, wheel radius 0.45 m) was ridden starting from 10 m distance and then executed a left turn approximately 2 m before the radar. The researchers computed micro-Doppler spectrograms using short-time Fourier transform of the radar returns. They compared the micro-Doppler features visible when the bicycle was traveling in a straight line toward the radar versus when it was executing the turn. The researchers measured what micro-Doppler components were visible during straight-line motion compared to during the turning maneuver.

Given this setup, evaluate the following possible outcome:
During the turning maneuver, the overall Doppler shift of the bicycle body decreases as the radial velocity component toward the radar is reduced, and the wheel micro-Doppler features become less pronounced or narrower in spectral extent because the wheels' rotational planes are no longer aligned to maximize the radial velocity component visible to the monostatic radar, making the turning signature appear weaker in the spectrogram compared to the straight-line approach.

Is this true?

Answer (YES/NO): NO